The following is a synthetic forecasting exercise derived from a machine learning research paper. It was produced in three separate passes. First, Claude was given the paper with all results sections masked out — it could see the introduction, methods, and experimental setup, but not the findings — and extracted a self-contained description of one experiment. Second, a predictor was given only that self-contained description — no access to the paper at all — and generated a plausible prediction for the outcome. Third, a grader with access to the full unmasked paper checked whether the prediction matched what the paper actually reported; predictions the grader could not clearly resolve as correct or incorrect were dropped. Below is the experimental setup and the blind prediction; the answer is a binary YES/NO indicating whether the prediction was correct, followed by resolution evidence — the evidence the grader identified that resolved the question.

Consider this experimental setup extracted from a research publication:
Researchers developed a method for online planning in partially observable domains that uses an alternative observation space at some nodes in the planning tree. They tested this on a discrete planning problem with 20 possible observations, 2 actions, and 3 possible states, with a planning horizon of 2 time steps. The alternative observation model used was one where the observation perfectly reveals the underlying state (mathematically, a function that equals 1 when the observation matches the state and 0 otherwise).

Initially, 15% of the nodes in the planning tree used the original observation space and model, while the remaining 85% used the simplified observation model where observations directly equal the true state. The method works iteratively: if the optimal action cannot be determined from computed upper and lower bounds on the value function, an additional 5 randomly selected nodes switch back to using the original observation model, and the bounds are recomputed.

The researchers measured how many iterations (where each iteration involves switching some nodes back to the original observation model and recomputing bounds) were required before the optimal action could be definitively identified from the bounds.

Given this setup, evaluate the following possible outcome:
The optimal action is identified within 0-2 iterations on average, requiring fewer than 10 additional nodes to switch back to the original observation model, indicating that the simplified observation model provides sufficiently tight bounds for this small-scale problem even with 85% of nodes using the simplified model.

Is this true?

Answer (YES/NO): NO